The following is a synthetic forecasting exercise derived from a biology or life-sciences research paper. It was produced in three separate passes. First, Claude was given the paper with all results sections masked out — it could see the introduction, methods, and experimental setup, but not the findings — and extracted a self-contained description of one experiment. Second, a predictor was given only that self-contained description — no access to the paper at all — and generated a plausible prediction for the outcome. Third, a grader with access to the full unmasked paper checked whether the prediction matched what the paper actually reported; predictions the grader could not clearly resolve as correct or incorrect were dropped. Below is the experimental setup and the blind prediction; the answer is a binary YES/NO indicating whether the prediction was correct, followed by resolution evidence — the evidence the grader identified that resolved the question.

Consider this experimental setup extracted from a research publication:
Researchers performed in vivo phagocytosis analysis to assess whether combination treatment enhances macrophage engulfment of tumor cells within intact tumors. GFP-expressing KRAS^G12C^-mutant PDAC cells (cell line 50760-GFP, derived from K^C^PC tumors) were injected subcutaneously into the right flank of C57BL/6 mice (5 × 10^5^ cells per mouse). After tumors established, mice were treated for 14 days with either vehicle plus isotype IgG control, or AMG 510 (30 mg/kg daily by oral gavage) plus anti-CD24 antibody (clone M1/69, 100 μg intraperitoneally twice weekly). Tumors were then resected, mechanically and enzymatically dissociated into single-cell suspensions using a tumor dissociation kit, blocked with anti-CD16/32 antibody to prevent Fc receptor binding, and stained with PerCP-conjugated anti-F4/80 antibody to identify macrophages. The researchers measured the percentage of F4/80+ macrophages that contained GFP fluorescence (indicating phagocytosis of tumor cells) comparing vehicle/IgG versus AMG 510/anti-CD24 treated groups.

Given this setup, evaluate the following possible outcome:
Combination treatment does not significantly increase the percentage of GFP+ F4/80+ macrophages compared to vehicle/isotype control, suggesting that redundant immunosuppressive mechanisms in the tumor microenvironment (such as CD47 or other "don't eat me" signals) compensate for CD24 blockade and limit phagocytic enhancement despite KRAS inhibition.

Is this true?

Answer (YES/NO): NO